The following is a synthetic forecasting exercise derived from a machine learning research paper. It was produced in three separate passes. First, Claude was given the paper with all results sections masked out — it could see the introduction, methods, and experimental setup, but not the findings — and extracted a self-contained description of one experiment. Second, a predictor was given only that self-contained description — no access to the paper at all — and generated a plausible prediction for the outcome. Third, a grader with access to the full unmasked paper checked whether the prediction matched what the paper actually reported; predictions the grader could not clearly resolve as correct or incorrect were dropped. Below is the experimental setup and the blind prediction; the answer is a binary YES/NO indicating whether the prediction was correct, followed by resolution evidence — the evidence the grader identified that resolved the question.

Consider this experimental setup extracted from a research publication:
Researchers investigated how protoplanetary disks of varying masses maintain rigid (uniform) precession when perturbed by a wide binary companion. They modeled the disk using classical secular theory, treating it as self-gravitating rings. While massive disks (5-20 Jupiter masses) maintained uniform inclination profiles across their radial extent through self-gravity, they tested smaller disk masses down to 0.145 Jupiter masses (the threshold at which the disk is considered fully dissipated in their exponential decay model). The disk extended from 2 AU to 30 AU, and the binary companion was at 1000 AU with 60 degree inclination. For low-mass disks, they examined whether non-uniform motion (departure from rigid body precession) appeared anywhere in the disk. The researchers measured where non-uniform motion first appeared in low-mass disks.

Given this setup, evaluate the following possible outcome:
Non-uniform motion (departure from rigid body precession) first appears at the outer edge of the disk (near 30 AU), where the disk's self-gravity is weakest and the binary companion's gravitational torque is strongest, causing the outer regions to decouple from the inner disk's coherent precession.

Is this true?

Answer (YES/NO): NO